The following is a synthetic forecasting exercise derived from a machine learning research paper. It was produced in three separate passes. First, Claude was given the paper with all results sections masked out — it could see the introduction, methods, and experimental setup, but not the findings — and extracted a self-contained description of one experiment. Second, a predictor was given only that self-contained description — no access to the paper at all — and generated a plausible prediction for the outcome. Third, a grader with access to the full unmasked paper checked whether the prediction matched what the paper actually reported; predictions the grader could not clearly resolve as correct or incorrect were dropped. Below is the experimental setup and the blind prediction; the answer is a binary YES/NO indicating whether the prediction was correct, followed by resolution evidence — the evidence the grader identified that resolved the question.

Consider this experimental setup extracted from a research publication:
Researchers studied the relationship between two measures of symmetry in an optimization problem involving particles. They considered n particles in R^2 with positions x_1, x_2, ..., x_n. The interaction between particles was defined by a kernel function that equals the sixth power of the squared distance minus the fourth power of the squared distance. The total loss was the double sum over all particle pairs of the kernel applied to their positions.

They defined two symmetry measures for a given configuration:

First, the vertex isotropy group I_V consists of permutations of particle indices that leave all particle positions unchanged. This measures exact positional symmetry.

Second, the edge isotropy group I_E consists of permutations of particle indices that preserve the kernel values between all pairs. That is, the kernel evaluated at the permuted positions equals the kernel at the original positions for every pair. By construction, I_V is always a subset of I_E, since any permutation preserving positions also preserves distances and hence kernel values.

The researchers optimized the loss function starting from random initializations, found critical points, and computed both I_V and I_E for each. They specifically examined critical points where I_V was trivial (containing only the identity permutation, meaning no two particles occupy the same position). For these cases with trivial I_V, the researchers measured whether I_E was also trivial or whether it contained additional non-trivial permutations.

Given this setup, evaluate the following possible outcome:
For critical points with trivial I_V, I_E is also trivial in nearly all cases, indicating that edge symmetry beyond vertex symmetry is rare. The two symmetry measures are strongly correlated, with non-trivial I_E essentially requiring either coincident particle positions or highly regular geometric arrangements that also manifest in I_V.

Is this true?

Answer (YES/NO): NO